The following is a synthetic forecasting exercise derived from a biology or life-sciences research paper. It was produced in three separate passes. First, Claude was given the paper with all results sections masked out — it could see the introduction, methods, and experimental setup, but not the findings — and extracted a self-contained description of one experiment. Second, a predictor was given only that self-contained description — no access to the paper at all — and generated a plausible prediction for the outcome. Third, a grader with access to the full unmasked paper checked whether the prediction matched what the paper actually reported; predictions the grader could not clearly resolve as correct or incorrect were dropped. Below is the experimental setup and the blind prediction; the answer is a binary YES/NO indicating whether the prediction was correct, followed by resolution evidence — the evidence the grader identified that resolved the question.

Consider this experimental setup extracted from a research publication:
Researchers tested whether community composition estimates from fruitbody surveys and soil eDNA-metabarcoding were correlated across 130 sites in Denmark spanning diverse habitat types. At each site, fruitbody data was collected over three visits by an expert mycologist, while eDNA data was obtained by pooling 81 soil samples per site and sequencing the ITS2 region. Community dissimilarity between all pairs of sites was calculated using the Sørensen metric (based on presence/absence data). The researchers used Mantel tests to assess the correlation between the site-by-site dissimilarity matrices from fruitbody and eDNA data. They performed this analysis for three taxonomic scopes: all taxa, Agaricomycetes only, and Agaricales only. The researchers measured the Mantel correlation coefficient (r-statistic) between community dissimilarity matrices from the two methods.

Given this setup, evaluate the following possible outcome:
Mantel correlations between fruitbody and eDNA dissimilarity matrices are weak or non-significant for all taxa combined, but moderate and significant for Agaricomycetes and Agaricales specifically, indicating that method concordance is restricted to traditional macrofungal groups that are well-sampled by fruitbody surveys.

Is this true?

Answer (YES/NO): NO